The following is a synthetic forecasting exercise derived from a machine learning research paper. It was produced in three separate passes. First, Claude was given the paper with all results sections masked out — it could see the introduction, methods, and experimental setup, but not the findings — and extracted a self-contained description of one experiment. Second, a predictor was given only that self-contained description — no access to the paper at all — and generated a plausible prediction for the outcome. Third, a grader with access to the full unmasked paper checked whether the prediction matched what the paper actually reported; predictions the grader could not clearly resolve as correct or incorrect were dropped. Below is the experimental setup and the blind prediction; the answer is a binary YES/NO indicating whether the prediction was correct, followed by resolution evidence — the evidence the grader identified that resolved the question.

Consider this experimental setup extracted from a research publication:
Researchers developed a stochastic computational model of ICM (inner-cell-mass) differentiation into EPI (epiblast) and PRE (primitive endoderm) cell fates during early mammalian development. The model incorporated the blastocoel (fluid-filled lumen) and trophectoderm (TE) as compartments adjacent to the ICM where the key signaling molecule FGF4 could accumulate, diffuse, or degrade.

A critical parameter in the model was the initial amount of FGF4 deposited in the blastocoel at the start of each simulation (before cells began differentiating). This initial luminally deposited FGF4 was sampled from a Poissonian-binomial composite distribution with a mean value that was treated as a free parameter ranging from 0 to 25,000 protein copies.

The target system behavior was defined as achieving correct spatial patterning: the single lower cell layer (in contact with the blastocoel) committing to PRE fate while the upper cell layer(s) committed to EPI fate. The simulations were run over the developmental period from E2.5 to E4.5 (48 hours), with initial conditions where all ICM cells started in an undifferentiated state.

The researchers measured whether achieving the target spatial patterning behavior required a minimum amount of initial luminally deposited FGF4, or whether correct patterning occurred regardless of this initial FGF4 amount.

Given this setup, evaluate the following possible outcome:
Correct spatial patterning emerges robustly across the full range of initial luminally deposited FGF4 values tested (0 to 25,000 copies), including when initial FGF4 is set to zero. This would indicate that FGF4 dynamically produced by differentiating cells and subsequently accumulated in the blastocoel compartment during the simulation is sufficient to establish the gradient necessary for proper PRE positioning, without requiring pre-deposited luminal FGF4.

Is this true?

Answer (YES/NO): NO